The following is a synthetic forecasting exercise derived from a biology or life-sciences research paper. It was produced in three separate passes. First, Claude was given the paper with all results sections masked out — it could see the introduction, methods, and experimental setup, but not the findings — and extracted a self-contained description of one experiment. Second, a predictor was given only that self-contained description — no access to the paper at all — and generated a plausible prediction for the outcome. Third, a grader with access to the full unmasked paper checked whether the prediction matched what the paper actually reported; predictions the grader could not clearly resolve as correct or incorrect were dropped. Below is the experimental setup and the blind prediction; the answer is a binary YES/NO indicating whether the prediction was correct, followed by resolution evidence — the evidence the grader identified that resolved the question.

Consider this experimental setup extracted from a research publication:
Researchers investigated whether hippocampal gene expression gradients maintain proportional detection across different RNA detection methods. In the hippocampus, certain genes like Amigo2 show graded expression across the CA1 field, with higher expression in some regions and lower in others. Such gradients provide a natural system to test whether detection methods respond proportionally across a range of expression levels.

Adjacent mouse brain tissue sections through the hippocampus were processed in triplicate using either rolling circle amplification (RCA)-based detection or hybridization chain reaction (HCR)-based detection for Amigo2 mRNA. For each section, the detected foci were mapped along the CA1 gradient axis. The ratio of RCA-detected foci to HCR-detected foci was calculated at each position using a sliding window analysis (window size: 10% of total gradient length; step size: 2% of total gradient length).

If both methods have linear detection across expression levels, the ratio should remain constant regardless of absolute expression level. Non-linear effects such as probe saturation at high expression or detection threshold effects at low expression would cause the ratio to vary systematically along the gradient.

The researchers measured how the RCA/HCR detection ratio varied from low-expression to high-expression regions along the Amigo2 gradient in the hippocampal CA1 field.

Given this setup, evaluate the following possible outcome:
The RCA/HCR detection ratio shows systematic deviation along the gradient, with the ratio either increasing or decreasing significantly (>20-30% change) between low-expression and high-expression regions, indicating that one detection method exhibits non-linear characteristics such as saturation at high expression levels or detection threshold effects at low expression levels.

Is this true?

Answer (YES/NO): NO